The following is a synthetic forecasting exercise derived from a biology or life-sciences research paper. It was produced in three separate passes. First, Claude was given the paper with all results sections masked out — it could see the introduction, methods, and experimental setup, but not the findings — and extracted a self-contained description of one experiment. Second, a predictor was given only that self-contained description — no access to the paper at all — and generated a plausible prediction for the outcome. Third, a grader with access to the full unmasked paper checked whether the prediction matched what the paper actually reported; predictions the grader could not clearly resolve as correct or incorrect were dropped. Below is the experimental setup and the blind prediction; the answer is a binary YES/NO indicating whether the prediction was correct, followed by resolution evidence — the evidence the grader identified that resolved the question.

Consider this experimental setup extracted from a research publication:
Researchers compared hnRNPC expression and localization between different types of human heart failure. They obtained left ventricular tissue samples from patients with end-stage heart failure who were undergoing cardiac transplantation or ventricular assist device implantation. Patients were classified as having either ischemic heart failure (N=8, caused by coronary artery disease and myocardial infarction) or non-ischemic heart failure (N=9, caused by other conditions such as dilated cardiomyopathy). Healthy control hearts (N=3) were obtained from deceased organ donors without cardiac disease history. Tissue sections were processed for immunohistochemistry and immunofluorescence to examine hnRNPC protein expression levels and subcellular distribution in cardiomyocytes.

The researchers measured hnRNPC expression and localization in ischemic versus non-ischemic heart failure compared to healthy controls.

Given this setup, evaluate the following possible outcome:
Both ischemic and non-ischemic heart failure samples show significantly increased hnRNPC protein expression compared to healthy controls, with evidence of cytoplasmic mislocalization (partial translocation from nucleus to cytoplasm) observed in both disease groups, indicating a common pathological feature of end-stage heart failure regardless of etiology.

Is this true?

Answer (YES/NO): YES